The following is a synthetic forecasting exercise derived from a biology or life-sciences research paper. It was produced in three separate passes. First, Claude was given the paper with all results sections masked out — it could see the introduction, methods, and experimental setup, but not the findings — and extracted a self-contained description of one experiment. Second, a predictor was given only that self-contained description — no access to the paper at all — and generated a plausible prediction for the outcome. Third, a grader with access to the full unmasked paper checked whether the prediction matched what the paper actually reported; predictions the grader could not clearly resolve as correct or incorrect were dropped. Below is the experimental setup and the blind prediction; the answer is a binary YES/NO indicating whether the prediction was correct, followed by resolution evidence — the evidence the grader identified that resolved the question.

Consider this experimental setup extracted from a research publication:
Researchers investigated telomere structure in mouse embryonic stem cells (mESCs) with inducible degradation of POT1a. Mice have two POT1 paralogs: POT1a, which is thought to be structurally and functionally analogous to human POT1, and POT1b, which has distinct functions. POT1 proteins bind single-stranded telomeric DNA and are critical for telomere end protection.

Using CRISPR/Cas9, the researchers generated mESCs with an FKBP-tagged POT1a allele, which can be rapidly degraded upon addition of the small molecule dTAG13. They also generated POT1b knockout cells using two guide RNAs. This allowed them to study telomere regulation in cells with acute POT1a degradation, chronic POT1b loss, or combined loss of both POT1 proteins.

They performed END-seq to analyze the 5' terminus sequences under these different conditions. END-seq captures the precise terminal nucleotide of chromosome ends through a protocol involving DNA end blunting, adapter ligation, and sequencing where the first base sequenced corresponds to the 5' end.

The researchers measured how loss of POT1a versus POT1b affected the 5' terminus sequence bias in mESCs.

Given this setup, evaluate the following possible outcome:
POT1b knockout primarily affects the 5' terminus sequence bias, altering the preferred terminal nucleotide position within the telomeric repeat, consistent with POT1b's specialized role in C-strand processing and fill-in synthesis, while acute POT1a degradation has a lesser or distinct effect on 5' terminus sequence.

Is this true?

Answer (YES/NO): NO